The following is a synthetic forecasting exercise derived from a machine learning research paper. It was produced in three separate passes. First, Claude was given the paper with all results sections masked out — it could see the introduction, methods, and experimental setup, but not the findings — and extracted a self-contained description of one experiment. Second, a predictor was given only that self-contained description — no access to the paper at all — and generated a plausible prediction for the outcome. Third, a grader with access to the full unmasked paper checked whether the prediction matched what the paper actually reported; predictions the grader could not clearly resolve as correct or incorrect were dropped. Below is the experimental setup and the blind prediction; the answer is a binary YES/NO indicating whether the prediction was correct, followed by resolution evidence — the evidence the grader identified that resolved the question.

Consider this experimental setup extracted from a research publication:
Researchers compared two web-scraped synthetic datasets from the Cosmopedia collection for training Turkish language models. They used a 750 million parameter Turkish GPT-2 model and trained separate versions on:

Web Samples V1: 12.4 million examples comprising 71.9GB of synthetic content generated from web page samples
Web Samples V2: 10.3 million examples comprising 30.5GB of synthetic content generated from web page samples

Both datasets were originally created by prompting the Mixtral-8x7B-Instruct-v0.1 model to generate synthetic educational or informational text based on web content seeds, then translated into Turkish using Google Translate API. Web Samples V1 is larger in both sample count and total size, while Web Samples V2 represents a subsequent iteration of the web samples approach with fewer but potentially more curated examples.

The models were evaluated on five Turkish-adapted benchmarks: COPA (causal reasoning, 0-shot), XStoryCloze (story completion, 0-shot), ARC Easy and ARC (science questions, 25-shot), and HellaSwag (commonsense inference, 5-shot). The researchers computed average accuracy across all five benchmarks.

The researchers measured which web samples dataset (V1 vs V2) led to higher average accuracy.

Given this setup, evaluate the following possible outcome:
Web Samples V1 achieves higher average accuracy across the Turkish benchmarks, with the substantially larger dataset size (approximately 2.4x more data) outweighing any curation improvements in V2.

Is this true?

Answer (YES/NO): NO